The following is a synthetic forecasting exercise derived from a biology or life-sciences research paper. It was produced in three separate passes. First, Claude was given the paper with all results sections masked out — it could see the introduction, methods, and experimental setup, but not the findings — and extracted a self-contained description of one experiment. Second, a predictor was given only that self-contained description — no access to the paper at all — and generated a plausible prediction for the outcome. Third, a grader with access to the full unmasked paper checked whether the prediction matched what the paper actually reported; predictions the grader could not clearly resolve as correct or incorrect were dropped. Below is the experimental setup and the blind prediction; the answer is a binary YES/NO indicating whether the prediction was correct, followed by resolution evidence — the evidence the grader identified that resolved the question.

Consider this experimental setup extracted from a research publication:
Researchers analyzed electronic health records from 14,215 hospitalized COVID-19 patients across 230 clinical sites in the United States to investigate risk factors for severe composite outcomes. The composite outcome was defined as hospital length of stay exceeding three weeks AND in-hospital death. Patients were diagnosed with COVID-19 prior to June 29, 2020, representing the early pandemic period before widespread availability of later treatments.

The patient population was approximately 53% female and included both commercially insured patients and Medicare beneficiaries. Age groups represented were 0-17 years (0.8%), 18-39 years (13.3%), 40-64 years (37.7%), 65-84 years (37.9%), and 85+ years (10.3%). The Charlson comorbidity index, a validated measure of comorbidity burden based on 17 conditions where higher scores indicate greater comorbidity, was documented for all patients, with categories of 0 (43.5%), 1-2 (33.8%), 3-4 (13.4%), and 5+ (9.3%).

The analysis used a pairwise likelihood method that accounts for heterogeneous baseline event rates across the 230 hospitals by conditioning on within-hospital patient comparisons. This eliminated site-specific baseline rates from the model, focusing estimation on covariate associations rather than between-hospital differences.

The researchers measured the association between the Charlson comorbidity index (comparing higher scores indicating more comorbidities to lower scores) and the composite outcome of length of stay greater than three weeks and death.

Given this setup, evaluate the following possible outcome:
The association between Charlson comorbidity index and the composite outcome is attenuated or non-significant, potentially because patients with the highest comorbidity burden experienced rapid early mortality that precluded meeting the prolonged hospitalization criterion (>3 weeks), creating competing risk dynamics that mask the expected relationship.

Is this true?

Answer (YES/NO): YES